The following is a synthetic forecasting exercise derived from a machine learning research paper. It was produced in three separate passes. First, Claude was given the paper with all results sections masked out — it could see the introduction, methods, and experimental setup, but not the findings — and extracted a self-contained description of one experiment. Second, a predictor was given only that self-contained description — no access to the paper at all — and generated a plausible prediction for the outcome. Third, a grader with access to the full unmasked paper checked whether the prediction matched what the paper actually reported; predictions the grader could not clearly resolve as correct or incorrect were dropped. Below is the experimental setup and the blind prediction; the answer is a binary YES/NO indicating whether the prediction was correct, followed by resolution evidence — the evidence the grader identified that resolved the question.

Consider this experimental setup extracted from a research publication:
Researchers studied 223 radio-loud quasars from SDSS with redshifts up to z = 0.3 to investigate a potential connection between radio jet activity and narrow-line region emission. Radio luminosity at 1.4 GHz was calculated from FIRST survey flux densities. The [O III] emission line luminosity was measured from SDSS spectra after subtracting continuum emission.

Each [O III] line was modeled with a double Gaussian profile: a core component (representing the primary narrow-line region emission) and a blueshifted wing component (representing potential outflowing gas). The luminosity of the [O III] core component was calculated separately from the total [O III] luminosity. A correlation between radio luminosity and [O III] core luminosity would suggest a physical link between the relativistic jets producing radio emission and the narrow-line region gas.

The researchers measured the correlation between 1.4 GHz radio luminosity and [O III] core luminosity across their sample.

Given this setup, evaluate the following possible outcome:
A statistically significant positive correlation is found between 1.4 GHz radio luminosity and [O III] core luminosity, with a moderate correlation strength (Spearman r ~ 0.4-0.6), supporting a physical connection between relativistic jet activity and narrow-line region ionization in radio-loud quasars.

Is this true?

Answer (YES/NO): NO